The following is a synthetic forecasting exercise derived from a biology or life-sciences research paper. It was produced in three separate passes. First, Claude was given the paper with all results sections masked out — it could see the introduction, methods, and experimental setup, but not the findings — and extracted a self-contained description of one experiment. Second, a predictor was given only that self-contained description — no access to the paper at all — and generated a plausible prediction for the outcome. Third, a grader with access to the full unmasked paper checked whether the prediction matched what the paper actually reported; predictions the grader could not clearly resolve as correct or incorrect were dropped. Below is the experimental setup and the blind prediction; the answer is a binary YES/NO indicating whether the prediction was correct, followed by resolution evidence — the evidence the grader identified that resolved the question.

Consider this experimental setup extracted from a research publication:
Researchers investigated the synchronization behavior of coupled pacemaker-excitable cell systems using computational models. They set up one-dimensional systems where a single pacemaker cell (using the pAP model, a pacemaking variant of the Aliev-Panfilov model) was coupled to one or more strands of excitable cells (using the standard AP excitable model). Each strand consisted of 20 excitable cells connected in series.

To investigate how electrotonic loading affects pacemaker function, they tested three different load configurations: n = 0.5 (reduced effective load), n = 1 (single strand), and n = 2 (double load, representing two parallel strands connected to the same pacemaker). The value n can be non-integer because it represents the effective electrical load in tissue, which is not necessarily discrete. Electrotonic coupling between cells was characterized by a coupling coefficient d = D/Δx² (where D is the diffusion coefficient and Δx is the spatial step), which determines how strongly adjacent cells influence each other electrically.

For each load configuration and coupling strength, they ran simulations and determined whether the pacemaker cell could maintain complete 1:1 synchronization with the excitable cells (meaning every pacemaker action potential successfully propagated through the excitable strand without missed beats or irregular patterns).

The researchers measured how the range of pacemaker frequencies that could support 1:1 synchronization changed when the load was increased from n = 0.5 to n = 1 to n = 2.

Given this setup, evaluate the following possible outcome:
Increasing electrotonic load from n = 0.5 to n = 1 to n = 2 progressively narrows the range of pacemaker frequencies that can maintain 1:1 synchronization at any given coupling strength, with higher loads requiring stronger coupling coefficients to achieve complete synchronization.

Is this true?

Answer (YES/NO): NO